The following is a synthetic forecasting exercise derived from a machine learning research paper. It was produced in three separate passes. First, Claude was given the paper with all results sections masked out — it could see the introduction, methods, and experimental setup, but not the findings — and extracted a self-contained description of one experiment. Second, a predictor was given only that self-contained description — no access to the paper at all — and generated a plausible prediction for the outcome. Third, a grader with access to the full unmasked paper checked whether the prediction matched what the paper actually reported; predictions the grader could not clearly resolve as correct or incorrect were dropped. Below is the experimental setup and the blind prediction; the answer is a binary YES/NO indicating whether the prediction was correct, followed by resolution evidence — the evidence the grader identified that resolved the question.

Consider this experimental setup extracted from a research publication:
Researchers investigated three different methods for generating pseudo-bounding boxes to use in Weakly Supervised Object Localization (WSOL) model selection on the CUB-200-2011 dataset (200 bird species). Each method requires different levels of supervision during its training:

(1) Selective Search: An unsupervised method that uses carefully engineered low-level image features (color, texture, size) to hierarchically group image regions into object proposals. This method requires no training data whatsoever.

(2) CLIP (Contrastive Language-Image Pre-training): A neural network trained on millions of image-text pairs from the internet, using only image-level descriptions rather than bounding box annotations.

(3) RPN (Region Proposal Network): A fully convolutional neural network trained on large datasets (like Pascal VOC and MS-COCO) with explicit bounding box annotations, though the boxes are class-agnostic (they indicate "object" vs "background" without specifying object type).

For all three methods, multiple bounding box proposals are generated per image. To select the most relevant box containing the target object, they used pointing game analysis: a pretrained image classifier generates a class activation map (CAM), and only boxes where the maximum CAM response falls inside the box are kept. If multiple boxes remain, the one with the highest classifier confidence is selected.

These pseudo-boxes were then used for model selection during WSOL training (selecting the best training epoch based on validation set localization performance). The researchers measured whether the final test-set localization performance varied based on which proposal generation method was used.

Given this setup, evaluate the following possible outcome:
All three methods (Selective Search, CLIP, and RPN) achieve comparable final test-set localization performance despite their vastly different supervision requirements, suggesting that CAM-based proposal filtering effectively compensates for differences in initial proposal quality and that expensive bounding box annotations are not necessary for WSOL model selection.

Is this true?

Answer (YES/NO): NO